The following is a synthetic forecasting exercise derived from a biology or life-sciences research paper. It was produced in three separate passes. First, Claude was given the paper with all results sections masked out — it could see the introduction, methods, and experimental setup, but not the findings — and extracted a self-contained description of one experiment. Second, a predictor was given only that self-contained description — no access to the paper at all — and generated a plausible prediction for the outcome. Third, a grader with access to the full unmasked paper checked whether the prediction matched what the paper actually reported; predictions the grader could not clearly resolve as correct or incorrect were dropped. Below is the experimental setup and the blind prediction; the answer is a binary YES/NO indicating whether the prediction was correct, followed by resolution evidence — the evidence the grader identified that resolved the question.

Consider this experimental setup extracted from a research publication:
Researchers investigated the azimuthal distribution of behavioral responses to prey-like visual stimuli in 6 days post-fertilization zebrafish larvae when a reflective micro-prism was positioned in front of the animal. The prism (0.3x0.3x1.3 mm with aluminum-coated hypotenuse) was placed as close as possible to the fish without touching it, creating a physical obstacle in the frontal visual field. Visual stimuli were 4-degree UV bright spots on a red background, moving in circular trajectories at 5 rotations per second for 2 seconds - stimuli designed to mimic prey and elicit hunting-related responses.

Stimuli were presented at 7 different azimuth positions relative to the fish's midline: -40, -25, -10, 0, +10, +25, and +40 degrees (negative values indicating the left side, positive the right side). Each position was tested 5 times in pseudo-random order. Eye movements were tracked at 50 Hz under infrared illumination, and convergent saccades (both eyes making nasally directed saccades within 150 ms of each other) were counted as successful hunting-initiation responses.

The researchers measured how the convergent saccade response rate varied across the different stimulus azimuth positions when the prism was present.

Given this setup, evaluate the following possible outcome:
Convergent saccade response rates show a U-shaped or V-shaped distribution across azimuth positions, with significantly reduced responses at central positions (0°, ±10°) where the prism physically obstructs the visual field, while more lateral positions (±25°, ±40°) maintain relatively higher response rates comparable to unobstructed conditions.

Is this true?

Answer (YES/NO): NO